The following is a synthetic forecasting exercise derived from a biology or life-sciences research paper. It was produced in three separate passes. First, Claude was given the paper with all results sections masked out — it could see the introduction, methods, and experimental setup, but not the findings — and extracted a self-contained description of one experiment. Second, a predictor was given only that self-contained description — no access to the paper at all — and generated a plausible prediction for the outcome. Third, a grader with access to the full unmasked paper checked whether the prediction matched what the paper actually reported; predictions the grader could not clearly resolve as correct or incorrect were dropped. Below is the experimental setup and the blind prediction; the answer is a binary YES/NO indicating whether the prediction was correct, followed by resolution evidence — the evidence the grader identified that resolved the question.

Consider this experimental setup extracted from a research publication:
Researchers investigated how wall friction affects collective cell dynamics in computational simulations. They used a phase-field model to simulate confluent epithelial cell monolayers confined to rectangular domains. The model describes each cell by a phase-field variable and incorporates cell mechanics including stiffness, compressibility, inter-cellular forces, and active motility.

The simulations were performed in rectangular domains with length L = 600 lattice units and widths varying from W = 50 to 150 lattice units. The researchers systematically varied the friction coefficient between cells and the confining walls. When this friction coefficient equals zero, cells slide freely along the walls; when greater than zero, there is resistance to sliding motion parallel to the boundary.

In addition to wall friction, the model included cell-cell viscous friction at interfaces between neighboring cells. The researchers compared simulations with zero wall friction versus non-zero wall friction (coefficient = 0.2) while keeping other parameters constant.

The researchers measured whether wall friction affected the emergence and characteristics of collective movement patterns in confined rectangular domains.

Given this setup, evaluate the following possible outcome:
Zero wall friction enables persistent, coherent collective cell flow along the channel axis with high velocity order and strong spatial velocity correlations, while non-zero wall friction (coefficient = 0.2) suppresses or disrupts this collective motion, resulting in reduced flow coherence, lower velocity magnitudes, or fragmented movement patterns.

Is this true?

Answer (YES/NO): NO